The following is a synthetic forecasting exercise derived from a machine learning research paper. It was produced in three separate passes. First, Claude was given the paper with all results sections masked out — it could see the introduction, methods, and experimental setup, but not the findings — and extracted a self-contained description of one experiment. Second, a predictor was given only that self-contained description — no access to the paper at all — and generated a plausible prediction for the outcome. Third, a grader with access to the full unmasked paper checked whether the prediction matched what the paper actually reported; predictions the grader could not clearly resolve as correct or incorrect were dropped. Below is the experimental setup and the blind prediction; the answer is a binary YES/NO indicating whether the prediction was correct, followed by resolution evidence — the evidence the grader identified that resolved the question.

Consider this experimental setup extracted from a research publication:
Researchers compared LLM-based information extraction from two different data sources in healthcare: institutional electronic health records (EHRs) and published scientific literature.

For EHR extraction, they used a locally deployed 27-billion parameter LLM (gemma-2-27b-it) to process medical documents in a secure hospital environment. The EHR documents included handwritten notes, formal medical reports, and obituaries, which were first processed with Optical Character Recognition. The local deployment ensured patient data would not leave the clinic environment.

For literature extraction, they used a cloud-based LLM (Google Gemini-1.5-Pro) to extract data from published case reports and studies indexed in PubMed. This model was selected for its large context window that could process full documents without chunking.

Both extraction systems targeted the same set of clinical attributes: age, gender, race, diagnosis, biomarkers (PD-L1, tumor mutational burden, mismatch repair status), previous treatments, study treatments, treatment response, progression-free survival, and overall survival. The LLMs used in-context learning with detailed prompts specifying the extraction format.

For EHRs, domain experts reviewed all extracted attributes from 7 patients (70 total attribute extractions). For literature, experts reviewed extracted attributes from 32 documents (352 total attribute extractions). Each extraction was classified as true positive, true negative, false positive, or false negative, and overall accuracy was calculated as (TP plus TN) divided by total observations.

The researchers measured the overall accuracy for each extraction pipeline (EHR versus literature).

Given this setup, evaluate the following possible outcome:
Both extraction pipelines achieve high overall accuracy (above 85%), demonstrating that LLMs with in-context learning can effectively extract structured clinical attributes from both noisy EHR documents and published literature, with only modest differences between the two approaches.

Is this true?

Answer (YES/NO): NO